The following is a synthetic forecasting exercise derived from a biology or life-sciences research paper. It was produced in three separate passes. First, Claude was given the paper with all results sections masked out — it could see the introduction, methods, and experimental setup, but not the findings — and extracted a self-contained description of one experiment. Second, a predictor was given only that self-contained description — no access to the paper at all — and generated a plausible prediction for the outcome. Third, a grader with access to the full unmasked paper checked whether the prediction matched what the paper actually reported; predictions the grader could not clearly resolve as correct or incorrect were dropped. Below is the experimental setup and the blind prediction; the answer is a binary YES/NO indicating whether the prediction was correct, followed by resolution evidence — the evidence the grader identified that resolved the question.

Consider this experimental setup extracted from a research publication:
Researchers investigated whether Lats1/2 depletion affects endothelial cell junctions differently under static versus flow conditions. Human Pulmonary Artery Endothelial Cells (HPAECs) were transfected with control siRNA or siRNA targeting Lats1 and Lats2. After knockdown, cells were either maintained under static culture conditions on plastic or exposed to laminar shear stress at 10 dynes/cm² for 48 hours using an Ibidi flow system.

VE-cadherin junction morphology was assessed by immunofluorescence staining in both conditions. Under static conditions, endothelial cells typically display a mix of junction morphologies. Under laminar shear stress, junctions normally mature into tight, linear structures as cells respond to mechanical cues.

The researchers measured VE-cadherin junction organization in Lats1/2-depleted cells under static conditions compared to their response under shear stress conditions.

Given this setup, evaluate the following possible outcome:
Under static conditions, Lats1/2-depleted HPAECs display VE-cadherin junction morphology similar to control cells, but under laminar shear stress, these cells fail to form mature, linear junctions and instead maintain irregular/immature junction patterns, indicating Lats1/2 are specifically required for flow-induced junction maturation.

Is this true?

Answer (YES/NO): YES